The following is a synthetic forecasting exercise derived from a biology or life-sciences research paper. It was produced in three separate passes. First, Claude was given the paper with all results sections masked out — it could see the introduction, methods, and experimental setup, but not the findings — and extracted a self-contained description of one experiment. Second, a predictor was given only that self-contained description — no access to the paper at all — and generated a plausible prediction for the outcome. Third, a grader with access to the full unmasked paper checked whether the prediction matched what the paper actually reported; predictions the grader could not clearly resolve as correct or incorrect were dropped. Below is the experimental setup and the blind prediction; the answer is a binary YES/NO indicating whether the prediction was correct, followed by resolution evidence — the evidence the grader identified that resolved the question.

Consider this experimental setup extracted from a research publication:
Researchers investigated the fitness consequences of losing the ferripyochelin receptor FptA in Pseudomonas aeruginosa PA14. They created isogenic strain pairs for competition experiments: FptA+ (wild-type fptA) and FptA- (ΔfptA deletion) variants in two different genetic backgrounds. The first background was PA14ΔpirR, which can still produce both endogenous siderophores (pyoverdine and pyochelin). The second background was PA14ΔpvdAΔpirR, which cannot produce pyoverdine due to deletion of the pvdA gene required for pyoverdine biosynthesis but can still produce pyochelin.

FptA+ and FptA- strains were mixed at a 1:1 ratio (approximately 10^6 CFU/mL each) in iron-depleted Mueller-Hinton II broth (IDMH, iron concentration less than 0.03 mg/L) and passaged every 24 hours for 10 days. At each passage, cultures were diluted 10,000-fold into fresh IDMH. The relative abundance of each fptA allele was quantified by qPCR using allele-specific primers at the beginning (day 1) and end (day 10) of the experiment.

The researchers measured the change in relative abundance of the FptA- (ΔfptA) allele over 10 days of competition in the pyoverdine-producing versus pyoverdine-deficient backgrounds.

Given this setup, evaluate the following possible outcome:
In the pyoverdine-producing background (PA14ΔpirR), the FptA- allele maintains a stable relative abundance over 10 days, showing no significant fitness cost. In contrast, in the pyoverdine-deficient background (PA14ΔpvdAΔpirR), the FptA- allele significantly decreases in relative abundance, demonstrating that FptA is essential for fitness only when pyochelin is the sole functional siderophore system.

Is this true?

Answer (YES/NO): YES